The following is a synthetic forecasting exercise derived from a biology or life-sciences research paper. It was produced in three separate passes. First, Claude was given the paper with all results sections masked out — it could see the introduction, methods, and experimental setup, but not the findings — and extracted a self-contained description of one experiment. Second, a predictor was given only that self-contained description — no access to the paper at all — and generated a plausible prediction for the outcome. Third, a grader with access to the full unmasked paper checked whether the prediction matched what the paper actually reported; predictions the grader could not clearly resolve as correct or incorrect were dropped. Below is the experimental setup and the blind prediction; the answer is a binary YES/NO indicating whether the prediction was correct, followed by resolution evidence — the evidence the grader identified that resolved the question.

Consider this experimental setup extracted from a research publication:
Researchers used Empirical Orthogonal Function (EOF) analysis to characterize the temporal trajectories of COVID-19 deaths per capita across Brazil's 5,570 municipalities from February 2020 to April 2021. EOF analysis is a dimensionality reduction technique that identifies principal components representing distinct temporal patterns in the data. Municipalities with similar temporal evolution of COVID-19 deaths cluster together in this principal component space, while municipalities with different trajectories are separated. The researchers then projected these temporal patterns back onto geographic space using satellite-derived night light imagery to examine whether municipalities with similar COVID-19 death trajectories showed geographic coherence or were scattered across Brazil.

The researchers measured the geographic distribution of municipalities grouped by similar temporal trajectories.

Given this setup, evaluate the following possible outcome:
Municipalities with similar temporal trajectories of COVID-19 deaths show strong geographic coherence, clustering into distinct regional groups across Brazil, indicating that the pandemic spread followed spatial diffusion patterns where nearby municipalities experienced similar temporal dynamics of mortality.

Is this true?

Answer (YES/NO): NO